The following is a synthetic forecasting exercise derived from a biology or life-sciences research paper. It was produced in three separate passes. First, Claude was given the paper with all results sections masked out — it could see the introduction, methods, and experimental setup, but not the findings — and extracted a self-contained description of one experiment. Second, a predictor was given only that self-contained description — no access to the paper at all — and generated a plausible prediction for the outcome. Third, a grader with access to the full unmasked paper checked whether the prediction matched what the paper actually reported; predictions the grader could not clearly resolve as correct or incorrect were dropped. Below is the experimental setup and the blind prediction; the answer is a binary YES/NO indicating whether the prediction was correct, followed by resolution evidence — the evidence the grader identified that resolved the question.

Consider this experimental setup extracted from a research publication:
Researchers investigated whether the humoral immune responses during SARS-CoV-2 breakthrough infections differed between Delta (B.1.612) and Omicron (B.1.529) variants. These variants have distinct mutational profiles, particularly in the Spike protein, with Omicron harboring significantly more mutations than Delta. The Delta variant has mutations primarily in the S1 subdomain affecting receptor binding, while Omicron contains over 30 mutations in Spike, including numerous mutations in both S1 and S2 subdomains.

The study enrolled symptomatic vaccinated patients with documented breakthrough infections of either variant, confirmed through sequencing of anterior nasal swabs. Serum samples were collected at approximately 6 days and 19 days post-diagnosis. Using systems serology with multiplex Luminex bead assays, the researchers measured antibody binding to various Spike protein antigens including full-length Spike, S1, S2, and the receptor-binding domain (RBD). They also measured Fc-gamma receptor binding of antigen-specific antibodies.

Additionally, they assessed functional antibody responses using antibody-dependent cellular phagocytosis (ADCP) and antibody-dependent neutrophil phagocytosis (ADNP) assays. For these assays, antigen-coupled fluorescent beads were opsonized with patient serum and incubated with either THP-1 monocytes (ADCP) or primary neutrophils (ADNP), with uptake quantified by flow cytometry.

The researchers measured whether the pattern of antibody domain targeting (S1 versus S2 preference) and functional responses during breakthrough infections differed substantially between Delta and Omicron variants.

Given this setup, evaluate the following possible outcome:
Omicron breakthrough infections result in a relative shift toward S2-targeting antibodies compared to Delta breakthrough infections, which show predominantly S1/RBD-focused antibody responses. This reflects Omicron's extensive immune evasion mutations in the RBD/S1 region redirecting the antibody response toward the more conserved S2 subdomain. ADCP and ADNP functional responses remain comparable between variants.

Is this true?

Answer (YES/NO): NO